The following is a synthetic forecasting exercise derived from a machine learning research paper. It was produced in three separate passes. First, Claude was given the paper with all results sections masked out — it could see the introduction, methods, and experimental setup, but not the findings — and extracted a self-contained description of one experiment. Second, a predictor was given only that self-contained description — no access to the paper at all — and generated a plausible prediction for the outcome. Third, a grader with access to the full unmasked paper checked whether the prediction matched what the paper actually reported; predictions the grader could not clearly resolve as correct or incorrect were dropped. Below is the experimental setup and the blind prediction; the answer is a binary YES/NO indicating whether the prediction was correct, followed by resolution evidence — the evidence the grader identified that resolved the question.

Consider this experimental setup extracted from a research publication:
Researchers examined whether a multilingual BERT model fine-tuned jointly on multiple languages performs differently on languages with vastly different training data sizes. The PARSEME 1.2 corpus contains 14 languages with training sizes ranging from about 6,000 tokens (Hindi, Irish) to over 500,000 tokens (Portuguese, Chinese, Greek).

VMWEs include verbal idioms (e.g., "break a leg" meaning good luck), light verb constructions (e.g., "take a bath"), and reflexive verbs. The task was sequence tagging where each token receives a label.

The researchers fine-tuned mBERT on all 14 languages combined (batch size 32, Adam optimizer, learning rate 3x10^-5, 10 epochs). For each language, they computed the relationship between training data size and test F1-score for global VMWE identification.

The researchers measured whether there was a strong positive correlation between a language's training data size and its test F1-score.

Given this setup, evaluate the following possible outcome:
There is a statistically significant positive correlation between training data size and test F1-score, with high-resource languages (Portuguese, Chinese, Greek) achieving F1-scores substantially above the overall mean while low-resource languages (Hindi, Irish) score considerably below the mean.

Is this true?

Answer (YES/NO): NO